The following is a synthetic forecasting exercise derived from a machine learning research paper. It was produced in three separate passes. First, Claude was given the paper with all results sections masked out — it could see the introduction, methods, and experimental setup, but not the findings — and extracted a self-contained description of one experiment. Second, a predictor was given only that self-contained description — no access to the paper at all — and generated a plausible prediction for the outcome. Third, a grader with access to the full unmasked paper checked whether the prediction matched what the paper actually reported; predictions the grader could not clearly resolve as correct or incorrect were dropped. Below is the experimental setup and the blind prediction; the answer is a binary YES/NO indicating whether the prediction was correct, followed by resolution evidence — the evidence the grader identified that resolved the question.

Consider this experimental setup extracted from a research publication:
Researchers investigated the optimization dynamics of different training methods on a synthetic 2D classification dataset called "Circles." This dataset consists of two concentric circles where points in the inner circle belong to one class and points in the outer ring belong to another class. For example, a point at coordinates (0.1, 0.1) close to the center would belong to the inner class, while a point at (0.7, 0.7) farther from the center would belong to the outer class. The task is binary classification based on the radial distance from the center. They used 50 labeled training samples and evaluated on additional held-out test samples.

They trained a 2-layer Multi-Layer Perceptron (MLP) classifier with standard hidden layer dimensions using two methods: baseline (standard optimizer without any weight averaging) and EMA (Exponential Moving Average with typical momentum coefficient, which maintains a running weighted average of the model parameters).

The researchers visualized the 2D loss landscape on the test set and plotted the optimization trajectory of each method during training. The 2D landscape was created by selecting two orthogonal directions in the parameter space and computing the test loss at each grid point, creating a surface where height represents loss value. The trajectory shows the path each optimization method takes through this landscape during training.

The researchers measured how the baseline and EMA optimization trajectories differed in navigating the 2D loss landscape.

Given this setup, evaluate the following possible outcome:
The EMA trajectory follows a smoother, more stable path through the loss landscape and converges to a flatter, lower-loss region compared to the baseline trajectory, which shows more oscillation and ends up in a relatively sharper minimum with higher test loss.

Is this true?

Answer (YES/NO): NO